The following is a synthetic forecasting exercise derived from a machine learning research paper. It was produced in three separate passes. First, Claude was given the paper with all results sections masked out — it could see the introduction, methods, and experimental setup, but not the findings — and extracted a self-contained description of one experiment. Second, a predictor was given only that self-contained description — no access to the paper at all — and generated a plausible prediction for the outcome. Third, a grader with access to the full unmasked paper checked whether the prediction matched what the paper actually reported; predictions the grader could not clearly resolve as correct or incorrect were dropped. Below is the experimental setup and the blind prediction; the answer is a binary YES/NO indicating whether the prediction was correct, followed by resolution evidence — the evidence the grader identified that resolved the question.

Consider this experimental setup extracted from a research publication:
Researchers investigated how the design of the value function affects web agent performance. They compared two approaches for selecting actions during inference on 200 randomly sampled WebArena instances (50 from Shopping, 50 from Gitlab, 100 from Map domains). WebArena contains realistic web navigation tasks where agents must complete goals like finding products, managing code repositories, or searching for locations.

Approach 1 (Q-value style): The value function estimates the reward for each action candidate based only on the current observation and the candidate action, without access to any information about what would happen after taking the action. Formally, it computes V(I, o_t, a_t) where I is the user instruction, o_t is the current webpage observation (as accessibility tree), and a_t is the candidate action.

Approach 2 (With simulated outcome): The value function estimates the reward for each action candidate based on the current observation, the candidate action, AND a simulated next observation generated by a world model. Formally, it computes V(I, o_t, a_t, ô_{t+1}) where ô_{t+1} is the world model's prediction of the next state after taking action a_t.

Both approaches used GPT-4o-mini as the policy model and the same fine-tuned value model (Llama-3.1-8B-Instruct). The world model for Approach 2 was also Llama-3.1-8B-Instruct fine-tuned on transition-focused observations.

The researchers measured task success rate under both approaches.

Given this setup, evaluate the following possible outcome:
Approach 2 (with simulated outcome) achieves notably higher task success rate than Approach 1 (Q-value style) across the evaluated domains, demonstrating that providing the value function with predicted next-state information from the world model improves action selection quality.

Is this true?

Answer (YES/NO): YES